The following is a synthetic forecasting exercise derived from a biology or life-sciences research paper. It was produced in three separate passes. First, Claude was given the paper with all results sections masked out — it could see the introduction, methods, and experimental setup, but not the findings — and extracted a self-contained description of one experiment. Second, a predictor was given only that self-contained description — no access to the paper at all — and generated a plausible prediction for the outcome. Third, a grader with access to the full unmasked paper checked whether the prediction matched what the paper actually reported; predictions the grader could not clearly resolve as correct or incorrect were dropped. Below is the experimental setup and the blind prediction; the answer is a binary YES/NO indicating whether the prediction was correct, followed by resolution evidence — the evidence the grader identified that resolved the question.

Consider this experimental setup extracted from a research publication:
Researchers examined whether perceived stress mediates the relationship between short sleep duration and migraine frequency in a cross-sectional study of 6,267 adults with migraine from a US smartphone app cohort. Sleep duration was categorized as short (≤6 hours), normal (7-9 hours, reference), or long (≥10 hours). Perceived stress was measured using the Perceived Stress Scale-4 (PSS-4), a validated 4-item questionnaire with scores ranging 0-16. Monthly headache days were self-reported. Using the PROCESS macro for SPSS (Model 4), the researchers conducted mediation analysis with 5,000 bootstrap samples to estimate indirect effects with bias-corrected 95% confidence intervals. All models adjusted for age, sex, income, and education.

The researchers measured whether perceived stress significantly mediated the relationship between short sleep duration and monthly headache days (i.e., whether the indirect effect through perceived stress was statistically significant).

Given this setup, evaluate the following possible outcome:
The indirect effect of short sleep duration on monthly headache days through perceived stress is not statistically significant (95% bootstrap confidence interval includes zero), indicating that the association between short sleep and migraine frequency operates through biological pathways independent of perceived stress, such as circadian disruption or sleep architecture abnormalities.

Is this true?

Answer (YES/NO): NO